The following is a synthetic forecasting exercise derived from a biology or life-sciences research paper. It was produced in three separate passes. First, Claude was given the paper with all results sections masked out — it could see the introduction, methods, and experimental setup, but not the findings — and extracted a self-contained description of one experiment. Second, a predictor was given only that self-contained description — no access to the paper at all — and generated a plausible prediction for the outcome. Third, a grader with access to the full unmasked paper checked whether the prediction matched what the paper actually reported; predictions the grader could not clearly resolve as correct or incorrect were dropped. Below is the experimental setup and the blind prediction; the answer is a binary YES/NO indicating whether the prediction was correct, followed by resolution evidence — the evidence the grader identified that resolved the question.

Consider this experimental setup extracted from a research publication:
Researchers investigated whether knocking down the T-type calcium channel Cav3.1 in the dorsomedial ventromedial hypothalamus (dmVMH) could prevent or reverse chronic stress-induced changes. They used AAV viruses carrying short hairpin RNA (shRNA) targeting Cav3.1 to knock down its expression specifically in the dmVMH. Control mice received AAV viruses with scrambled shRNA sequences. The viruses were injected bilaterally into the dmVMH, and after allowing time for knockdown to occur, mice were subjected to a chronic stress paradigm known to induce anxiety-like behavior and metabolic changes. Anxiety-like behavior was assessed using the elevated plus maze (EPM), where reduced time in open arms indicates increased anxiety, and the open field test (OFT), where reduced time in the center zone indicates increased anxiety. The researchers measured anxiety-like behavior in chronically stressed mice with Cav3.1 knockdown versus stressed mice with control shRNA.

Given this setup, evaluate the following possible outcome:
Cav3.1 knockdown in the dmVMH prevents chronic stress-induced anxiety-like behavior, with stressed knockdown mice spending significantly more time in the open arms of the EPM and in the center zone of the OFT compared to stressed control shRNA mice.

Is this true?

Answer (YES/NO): YES